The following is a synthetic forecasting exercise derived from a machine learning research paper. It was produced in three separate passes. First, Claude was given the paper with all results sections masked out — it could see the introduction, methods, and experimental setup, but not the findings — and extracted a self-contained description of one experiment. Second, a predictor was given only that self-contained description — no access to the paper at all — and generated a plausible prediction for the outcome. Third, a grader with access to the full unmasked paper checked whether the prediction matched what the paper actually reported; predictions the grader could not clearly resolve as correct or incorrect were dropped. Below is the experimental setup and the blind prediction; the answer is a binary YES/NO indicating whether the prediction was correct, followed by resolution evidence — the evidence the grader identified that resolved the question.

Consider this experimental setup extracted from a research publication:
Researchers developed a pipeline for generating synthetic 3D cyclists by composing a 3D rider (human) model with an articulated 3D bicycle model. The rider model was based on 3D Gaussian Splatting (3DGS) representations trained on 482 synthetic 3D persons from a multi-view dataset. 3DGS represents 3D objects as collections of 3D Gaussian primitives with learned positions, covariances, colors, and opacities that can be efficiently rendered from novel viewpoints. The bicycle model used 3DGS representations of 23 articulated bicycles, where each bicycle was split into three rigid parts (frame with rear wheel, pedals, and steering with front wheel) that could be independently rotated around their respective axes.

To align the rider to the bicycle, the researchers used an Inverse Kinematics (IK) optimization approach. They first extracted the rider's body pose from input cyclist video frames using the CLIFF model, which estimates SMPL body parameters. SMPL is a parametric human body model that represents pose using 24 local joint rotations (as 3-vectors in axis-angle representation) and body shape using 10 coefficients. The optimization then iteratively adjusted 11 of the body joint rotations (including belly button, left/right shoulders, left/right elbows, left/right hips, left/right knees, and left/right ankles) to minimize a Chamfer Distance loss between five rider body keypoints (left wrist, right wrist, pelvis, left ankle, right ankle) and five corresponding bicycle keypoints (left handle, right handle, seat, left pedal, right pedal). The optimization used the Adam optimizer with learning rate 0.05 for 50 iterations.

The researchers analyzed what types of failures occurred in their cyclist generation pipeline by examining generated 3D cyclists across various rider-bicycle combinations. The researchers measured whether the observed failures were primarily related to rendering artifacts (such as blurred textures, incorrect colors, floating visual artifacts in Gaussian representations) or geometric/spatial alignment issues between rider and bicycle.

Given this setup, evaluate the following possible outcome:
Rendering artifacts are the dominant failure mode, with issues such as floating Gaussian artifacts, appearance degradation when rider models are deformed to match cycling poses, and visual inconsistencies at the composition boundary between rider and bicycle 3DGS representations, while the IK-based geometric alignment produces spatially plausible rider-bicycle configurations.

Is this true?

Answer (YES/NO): NO